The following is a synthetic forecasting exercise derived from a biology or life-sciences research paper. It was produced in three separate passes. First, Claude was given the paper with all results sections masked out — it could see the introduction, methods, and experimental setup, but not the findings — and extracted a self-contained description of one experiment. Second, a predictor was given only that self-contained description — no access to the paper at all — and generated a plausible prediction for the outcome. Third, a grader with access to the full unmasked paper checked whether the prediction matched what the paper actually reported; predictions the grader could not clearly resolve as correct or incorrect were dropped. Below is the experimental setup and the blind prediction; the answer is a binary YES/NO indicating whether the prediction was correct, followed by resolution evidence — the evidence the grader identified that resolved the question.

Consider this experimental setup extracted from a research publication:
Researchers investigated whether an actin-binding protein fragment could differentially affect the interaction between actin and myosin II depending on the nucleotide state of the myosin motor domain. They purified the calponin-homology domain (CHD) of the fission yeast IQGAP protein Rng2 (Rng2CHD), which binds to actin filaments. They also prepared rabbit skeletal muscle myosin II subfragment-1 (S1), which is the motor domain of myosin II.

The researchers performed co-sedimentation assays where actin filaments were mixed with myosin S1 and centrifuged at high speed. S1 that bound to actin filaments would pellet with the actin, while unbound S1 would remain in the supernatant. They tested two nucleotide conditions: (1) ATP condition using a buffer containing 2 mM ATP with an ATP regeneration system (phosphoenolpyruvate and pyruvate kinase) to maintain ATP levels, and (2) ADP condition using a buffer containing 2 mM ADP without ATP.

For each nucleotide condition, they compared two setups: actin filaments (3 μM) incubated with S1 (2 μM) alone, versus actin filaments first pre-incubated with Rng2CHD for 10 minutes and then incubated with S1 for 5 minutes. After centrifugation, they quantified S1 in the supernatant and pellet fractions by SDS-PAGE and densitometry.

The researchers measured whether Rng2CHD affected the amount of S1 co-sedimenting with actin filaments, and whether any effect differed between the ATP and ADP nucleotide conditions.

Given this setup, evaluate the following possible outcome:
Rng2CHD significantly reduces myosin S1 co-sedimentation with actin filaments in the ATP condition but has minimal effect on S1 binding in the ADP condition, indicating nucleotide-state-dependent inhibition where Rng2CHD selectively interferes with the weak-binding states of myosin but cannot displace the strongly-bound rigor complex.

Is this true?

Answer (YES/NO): NO